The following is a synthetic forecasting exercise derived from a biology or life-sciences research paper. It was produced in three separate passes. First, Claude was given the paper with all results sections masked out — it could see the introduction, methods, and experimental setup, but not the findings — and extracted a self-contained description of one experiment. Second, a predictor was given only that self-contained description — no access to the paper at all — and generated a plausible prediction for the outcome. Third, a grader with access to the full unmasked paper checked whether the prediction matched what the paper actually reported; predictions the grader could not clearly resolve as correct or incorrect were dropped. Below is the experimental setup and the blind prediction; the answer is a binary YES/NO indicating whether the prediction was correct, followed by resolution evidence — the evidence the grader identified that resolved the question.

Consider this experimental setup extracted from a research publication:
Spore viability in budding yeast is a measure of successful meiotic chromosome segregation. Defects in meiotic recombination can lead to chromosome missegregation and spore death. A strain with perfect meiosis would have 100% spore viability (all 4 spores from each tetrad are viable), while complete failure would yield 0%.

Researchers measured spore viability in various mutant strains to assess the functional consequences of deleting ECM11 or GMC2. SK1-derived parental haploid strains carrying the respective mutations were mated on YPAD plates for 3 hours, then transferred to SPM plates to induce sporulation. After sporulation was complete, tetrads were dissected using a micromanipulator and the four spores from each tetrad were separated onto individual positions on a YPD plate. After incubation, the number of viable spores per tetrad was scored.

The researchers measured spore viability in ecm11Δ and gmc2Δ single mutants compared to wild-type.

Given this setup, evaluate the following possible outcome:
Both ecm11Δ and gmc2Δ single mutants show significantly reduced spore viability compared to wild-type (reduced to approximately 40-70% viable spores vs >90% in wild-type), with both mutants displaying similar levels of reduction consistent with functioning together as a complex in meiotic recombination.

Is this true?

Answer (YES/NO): NO